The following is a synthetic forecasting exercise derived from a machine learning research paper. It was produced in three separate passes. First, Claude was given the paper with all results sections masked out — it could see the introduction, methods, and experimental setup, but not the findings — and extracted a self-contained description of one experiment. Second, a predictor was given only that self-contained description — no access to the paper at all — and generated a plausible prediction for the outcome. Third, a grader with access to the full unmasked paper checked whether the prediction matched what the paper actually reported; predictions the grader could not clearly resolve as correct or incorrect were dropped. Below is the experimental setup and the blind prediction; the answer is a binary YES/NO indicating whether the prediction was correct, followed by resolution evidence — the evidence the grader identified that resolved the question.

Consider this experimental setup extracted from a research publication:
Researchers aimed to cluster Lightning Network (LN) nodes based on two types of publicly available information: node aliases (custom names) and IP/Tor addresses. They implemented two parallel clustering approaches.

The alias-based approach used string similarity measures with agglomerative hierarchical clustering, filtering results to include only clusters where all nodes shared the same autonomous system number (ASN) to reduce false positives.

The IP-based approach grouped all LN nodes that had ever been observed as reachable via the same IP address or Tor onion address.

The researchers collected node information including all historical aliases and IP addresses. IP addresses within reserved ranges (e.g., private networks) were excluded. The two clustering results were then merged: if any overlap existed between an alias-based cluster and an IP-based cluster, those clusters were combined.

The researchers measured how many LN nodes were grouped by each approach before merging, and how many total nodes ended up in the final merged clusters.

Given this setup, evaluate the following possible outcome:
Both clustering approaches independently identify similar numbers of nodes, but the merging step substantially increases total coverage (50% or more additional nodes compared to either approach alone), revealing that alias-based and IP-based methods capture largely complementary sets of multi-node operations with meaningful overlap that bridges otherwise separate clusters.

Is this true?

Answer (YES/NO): NO